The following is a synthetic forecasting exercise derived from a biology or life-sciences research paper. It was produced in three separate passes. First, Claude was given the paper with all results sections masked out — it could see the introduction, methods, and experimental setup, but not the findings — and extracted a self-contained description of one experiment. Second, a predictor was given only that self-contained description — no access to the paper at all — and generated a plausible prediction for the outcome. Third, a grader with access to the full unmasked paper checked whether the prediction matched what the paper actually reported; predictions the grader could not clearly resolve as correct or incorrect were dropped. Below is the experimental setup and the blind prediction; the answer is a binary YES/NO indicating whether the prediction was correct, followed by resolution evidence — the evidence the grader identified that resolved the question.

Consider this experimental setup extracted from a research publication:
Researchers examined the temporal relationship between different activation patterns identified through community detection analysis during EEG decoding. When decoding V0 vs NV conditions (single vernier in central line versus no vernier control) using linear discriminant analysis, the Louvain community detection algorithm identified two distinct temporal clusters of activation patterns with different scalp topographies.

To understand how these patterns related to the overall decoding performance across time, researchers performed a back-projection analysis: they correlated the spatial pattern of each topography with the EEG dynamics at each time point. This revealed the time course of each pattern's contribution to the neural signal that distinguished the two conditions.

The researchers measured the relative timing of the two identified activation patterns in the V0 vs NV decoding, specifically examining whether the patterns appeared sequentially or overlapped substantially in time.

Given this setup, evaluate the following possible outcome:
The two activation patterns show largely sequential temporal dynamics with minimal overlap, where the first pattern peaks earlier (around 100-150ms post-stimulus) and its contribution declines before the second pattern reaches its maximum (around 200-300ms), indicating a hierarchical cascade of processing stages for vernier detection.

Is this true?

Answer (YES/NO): NO